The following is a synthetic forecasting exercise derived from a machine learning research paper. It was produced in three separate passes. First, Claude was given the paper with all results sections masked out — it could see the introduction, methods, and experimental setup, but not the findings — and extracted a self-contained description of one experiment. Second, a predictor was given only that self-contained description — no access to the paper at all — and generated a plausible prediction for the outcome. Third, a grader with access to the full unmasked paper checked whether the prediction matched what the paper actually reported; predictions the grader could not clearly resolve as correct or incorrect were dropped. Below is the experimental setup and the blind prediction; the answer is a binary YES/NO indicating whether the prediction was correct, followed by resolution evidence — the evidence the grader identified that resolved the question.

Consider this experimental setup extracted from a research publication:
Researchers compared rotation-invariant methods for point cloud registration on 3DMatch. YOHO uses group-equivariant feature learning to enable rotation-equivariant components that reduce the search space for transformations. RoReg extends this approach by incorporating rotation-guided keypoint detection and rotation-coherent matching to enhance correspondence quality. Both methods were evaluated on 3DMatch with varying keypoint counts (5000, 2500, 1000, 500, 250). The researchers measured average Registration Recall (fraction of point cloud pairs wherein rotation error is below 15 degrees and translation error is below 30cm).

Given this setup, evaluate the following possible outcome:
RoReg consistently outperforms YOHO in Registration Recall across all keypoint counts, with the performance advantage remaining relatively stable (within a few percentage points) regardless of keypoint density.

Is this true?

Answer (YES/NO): NO